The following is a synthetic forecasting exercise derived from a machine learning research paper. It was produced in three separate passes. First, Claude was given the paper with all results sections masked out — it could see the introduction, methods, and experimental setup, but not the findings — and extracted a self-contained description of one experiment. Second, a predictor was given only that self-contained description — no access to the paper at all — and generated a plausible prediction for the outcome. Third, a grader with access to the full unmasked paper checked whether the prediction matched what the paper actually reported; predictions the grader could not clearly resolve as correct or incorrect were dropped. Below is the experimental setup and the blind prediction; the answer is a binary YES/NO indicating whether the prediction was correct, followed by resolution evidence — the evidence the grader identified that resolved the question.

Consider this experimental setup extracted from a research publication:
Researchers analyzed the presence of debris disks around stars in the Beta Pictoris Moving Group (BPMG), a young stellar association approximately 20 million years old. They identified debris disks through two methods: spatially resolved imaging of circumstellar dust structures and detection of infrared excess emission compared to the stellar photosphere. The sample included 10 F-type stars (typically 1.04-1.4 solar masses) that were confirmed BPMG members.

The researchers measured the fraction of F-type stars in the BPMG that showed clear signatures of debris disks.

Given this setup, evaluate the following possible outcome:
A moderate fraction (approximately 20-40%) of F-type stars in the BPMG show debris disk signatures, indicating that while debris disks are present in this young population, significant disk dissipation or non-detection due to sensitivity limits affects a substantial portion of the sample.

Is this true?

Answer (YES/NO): NO